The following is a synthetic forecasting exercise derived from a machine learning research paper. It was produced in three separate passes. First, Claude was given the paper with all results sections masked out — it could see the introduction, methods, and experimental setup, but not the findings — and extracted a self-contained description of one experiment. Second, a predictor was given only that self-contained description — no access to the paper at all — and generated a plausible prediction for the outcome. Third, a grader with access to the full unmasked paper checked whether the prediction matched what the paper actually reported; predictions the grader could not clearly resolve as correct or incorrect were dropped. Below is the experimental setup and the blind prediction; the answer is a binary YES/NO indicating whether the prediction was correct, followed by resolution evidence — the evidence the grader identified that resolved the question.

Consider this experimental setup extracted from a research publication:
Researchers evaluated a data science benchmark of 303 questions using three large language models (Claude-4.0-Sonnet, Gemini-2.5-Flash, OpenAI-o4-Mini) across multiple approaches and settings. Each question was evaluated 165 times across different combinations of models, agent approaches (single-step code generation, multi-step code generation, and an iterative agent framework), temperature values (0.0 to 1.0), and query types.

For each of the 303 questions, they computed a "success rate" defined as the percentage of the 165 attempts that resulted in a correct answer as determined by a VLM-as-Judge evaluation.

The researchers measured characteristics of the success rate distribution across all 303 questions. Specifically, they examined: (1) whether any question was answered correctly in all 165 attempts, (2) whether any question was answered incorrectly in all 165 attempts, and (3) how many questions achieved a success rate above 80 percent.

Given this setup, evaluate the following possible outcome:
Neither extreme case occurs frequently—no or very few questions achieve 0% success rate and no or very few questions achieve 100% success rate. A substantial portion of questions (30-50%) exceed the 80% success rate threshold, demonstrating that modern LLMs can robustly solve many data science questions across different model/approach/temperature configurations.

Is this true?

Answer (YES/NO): NO